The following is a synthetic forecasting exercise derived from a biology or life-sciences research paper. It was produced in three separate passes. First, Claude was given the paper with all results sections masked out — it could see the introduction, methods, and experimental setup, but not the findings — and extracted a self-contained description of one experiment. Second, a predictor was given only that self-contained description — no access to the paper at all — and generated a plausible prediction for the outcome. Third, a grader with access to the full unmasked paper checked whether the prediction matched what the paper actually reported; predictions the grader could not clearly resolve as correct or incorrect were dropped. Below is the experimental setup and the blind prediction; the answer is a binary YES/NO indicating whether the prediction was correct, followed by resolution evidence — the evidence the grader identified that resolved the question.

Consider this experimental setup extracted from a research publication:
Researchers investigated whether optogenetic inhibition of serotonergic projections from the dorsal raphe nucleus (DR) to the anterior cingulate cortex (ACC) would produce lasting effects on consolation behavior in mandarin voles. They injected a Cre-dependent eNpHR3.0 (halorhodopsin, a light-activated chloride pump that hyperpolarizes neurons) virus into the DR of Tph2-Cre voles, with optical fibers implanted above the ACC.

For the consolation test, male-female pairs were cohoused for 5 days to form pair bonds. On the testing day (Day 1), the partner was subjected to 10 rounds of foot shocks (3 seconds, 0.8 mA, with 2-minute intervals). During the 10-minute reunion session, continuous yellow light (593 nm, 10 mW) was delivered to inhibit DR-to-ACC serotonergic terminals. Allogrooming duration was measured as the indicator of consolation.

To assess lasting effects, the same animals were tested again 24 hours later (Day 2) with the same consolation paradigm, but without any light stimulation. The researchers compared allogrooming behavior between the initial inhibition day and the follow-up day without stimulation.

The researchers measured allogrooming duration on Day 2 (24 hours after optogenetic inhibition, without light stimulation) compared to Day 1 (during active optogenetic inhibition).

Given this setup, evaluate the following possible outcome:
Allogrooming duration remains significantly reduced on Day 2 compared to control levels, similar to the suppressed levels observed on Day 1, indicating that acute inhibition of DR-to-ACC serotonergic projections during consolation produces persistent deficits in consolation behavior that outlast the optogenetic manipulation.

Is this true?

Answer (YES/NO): NO